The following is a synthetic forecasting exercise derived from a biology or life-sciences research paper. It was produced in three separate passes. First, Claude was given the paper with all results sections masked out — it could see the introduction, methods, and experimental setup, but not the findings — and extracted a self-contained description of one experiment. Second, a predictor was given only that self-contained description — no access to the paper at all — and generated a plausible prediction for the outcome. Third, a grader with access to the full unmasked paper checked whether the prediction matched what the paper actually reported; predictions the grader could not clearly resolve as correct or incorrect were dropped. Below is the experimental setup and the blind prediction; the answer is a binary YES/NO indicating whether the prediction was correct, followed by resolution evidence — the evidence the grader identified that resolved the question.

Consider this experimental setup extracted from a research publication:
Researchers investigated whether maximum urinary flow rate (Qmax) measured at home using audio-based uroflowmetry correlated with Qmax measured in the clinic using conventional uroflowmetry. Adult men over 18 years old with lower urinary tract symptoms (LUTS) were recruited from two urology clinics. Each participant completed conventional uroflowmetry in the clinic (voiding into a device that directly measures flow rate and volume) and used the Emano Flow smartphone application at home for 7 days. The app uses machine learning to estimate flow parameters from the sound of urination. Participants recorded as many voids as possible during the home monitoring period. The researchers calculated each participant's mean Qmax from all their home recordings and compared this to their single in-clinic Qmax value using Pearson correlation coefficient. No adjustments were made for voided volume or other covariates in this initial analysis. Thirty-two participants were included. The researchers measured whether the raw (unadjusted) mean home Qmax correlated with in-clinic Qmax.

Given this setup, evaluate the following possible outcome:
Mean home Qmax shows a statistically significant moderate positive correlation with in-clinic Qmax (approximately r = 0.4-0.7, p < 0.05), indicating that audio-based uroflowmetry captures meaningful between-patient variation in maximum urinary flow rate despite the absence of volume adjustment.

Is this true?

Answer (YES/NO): NO